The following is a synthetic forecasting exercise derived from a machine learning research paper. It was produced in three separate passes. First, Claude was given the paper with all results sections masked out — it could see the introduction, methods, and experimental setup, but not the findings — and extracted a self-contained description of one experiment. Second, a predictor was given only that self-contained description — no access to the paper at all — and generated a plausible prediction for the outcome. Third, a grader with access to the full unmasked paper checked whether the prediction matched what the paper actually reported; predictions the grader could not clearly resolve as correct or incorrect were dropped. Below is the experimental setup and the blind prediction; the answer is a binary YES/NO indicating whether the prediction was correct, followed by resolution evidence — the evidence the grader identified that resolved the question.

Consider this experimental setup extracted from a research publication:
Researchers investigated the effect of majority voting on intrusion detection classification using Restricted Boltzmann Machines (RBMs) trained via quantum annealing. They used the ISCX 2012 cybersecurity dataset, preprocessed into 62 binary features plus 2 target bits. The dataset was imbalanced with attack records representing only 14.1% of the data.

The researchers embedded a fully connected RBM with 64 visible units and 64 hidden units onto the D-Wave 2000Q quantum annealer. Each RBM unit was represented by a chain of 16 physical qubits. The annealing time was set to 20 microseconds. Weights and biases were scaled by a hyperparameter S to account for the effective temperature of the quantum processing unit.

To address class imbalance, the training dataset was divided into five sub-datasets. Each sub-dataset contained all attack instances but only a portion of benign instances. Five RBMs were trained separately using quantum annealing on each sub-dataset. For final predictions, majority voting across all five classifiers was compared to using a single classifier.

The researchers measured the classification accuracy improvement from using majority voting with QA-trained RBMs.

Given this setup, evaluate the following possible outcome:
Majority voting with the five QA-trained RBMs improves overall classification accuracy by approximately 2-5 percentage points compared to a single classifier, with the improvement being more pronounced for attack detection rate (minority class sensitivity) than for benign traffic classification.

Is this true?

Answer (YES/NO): NO